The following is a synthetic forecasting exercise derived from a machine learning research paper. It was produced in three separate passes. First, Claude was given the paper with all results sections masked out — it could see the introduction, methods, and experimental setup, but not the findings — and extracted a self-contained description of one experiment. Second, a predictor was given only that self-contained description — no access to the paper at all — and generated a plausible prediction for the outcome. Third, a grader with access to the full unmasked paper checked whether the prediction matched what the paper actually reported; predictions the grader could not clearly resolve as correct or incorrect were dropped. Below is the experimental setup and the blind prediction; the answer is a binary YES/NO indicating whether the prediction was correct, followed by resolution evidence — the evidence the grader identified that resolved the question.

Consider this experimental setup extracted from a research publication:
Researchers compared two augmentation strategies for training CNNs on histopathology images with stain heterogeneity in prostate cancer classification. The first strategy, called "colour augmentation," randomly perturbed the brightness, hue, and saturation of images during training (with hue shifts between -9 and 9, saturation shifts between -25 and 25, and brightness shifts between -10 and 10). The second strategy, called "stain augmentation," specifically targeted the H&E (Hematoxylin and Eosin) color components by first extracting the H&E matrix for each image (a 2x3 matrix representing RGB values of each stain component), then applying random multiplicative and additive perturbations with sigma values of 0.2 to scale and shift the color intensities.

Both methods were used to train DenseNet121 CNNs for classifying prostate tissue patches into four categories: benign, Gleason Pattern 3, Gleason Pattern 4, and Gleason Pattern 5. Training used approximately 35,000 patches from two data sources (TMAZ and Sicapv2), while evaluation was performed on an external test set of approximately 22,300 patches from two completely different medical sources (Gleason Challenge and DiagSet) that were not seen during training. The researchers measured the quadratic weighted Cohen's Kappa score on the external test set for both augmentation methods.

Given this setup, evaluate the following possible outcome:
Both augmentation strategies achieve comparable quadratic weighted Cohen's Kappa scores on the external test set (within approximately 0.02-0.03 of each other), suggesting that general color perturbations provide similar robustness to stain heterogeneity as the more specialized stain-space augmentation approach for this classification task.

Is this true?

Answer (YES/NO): NO